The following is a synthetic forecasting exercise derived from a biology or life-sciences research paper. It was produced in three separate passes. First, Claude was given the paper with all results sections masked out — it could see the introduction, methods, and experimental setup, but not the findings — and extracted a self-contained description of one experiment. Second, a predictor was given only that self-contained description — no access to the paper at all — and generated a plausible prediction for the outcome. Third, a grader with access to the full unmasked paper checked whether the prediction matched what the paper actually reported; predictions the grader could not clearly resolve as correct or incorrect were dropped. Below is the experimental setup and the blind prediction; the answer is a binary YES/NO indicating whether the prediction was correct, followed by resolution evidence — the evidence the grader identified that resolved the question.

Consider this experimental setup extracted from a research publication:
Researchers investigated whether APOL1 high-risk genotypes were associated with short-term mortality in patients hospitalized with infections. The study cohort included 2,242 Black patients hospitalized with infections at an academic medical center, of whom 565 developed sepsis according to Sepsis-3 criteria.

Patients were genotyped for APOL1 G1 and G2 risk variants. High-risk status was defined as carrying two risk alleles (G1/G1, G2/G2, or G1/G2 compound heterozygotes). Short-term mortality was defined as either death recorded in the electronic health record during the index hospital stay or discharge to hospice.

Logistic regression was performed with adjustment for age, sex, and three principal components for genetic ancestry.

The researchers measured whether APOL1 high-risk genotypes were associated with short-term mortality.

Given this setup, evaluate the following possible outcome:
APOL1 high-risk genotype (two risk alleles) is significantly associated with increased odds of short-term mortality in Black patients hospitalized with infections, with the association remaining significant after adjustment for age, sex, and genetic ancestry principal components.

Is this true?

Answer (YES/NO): NO